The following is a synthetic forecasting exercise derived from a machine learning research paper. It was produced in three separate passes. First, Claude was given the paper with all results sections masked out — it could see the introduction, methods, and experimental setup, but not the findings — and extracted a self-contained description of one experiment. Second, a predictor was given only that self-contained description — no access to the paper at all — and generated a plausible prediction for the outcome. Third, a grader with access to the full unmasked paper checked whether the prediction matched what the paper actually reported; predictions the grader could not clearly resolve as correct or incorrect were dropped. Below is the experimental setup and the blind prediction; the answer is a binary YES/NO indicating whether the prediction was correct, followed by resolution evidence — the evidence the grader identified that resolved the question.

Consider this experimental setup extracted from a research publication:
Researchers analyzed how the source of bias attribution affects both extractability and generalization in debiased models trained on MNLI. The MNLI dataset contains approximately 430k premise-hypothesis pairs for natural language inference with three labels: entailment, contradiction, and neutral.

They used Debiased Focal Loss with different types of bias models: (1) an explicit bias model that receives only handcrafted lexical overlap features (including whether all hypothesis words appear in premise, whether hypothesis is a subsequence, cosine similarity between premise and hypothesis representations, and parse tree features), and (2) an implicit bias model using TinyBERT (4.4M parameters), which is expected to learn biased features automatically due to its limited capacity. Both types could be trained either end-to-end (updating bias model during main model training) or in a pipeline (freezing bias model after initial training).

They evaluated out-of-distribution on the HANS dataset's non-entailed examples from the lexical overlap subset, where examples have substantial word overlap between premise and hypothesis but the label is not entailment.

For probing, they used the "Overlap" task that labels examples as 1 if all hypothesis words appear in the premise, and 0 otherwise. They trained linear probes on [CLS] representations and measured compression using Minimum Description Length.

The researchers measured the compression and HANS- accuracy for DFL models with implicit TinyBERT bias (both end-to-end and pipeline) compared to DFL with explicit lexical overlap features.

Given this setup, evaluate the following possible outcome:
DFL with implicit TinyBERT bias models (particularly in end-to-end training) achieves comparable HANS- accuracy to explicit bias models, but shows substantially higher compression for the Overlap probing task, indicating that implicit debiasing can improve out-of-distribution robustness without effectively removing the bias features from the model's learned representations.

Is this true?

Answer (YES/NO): NO